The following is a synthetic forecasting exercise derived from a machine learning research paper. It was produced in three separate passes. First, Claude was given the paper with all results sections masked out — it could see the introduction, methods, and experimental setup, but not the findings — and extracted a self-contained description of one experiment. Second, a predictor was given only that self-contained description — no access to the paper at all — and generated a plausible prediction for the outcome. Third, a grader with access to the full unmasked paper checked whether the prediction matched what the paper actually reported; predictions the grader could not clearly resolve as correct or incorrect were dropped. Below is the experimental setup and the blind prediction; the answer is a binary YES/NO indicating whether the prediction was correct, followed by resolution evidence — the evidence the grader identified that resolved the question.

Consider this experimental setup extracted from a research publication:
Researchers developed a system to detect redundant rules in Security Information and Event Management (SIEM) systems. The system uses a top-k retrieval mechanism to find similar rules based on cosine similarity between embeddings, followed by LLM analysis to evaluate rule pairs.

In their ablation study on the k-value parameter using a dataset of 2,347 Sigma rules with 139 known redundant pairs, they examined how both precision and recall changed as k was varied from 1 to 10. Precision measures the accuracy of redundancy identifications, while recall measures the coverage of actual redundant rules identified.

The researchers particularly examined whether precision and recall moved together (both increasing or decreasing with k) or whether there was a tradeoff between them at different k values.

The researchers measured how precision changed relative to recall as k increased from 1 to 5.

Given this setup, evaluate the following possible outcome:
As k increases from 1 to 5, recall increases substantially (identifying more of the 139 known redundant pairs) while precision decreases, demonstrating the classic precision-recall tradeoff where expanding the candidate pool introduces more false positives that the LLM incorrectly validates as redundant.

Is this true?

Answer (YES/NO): NO